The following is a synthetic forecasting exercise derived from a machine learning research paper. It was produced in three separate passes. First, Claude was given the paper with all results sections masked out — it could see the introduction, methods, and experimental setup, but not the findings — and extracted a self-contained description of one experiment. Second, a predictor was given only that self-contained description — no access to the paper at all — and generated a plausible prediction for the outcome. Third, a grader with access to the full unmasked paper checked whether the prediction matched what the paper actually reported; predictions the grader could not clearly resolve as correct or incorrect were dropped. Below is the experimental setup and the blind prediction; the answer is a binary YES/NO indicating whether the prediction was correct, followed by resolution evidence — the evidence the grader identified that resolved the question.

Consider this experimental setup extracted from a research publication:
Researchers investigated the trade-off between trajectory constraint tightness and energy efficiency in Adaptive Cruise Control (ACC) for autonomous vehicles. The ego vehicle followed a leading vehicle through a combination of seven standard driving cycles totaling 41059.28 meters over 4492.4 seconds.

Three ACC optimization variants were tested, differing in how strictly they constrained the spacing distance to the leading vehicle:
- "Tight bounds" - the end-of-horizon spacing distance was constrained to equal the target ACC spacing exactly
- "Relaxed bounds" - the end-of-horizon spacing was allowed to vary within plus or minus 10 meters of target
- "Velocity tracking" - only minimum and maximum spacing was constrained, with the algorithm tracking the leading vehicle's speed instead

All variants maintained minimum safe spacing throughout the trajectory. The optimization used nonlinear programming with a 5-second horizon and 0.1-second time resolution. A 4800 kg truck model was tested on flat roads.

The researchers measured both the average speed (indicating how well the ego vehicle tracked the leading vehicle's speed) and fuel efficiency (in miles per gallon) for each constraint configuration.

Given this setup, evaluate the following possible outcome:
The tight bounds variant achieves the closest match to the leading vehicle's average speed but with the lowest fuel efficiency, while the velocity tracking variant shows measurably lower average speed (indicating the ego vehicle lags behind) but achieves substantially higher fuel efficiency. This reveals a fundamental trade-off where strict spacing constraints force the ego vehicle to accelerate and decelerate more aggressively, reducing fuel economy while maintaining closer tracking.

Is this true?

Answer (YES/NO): YES